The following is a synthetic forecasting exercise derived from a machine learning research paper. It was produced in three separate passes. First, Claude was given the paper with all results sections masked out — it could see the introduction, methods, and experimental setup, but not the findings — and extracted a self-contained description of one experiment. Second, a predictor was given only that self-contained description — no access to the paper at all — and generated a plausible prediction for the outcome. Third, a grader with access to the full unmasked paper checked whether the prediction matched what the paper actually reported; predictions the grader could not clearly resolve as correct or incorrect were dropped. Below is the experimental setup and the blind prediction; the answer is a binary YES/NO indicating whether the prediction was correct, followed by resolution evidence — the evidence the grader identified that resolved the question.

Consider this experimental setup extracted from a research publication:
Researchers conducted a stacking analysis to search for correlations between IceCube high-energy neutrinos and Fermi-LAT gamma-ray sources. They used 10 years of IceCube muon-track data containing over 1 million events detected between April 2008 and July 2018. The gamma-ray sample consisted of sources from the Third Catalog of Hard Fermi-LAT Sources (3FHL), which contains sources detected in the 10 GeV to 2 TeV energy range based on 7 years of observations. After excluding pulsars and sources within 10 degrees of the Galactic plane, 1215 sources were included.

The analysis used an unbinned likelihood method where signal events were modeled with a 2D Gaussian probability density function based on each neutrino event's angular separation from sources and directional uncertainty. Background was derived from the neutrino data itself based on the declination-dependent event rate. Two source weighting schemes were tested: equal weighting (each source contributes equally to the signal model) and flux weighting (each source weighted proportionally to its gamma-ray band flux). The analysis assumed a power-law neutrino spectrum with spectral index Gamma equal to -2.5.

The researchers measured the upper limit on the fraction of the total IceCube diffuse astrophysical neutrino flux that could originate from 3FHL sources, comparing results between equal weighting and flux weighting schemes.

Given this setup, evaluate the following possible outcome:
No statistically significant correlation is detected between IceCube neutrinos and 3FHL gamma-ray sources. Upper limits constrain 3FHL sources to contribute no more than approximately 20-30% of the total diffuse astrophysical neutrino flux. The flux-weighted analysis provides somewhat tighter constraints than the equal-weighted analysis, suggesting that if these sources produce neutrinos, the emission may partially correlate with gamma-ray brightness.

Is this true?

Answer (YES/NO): NO